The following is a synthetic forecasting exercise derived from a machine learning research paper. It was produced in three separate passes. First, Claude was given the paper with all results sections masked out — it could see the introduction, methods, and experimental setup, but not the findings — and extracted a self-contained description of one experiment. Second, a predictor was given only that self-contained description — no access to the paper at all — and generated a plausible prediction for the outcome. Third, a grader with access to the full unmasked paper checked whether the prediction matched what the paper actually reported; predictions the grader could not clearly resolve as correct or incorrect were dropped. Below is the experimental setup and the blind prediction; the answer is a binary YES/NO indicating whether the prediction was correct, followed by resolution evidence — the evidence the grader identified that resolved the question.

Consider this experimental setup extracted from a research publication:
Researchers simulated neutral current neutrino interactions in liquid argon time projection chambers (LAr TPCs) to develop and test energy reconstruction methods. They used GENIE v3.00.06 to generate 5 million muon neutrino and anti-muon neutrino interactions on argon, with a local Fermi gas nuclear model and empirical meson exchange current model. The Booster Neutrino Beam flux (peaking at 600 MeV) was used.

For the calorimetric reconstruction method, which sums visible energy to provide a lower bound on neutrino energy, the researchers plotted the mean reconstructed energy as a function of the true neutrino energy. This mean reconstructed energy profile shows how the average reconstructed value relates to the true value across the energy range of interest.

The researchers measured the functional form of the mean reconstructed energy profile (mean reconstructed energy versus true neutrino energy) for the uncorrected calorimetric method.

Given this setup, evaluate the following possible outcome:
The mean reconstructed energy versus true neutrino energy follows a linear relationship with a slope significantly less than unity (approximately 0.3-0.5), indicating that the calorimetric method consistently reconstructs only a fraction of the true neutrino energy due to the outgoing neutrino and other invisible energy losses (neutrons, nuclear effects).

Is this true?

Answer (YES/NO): NO